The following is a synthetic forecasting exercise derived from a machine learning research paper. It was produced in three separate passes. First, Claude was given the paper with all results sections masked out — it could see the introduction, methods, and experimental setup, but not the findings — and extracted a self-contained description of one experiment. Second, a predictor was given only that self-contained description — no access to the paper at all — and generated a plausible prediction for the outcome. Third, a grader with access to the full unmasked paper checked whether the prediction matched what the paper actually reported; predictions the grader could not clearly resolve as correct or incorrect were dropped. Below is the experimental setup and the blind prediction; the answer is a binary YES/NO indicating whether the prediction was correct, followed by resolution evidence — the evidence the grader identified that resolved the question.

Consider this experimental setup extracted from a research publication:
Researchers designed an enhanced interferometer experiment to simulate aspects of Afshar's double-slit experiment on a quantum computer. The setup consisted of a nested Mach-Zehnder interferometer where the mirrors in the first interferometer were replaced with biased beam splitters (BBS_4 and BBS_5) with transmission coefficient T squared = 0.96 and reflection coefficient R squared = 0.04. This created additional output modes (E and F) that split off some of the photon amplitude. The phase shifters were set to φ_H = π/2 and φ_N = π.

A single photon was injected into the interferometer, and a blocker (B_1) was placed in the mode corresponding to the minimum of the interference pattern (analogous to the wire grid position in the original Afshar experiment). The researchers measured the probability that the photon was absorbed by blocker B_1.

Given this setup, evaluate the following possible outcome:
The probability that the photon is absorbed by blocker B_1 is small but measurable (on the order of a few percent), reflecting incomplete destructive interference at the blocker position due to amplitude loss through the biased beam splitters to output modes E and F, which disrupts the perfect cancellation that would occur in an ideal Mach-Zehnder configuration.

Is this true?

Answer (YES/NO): YES